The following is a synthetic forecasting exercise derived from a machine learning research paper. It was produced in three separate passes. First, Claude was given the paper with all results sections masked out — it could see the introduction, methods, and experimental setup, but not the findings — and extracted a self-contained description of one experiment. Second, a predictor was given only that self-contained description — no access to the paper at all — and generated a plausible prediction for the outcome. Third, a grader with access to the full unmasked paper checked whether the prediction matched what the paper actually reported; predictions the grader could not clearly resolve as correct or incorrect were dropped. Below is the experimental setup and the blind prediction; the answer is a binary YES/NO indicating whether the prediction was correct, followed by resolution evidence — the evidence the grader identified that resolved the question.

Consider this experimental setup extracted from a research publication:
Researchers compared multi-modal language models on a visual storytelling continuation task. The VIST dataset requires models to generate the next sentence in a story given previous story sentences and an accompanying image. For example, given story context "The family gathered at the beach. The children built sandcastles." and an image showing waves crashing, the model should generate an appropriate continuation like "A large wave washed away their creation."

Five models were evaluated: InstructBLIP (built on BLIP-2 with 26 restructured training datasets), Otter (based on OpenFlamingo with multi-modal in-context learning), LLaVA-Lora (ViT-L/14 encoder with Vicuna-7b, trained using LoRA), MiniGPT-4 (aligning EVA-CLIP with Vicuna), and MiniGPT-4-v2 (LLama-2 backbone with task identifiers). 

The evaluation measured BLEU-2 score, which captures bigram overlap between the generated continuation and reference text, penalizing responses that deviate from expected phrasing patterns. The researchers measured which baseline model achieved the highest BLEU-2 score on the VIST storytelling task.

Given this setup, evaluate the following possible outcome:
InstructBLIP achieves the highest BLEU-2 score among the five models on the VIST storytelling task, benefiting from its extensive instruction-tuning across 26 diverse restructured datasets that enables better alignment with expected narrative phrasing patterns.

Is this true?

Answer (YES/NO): NO